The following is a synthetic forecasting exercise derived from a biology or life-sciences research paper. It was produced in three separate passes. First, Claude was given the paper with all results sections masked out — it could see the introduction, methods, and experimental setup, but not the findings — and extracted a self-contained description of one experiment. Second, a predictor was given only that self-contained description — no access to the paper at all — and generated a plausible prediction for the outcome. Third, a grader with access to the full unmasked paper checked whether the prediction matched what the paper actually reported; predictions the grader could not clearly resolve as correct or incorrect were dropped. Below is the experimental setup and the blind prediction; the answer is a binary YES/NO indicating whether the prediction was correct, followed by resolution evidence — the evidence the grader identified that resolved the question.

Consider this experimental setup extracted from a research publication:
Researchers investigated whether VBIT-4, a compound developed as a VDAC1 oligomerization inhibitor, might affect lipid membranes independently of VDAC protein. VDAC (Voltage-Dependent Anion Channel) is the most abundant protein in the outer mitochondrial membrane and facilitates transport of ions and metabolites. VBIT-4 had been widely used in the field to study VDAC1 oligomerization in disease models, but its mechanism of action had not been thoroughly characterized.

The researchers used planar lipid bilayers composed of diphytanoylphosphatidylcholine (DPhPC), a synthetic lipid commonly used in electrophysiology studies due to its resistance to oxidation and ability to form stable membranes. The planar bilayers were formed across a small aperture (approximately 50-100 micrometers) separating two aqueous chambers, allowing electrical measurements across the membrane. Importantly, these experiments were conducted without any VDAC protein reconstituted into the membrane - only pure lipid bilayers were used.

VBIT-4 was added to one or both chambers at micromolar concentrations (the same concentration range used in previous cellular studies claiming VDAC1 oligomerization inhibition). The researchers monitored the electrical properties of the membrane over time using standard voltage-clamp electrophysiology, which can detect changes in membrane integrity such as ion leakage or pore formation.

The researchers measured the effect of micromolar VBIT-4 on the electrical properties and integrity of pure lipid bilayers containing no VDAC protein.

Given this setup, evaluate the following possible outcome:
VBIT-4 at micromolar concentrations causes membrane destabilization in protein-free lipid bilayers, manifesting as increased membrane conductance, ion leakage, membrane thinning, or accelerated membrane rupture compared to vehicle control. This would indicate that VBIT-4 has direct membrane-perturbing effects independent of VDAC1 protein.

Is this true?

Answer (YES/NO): YES